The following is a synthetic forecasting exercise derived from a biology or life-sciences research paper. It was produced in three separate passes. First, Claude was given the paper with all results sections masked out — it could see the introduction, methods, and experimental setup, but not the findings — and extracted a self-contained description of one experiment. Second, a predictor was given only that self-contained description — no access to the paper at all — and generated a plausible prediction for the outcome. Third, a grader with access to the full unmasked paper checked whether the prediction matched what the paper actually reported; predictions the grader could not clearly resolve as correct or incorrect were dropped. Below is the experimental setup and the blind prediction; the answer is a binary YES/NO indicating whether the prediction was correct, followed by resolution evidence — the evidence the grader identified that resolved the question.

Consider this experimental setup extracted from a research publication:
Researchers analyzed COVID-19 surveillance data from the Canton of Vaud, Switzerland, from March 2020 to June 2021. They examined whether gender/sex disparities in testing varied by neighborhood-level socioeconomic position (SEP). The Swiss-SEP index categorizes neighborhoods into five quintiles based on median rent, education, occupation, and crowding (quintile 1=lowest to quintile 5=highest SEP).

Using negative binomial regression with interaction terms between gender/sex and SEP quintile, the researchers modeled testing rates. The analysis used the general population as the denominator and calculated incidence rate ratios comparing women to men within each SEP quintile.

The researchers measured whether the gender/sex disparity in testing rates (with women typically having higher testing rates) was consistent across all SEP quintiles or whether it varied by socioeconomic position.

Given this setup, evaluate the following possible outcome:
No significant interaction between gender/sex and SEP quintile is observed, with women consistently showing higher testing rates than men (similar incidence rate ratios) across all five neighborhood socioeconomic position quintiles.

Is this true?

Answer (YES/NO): YES